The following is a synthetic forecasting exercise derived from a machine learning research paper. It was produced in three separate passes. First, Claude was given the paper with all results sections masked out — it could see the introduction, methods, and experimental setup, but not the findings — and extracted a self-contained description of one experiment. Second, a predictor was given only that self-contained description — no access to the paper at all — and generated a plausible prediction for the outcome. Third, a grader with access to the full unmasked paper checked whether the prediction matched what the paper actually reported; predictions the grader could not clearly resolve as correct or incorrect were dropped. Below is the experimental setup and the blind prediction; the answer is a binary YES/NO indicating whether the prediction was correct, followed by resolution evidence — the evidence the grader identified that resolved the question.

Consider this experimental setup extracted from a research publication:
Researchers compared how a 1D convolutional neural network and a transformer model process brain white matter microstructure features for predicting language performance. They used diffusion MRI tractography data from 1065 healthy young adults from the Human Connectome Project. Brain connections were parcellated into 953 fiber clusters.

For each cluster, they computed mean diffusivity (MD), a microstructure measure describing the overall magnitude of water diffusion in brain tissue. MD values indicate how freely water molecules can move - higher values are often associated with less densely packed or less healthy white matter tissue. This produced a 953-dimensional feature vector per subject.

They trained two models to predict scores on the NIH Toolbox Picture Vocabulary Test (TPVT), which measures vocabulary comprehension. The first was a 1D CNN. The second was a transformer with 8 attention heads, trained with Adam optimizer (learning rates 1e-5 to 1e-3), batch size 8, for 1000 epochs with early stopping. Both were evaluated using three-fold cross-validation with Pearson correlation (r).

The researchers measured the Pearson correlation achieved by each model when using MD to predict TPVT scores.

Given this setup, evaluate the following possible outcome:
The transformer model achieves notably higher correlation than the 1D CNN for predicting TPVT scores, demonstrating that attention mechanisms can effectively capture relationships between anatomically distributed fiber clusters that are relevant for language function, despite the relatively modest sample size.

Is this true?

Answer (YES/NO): YES